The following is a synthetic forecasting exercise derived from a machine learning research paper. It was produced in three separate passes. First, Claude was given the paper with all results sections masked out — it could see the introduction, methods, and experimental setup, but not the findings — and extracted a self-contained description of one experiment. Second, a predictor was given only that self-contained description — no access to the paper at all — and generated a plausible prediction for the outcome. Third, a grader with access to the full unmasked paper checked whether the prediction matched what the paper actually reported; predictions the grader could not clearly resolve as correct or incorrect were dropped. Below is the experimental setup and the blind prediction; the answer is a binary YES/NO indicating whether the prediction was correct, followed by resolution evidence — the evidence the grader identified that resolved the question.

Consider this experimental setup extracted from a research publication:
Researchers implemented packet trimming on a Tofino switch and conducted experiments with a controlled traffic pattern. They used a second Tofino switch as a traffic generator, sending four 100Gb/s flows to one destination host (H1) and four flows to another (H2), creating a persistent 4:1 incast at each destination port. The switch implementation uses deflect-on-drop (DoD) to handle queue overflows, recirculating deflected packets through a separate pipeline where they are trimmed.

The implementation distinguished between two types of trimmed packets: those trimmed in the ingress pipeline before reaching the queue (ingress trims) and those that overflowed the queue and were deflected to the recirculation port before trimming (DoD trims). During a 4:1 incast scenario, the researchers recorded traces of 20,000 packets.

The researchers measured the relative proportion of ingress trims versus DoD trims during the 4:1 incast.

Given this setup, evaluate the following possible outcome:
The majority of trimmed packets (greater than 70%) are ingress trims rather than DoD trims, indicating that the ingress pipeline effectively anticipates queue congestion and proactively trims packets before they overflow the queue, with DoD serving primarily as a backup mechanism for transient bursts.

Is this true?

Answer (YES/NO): YES